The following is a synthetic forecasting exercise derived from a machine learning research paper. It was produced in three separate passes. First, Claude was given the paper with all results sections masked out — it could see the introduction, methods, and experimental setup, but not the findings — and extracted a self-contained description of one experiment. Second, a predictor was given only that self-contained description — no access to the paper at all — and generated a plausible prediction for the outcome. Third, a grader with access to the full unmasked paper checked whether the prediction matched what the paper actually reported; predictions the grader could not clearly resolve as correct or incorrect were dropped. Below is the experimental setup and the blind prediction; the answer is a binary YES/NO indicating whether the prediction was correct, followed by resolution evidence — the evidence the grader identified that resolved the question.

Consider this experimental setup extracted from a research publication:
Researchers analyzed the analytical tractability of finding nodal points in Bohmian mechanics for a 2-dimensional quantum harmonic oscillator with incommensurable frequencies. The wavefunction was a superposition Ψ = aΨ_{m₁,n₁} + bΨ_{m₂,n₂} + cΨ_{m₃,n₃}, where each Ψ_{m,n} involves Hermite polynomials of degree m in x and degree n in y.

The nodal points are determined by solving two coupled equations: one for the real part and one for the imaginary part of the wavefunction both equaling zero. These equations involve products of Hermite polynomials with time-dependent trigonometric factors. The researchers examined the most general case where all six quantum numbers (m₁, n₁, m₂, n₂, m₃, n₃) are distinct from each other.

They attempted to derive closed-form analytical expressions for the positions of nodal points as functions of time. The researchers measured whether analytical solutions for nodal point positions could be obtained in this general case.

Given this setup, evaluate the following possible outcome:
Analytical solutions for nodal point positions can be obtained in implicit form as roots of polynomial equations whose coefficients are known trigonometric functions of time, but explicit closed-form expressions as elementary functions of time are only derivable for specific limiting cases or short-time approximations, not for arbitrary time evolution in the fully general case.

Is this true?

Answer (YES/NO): NO